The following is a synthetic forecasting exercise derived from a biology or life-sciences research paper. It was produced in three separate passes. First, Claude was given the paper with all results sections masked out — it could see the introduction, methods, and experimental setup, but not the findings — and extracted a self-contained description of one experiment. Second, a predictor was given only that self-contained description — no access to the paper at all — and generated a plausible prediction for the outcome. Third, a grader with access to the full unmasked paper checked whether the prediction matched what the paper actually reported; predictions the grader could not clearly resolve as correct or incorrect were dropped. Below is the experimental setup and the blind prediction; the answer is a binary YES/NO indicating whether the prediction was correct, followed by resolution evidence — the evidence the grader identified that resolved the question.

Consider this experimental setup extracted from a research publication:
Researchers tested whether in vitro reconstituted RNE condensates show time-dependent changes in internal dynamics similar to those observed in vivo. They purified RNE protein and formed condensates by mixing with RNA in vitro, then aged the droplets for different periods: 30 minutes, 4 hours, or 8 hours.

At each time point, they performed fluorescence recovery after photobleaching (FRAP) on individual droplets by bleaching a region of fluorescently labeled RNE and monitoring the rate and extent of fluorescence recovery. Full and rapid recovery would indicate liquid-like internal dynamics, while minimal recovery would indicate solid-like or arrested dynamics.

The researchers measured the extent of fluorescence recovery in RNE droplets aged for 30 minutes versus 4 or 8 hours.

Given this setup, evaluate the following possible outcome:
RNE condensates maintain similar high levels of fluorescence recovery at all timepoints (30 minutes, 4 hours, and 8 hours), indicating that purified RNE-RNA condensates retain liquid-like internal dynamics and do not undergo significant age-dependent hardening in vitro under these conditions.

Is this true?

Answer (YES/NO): NO